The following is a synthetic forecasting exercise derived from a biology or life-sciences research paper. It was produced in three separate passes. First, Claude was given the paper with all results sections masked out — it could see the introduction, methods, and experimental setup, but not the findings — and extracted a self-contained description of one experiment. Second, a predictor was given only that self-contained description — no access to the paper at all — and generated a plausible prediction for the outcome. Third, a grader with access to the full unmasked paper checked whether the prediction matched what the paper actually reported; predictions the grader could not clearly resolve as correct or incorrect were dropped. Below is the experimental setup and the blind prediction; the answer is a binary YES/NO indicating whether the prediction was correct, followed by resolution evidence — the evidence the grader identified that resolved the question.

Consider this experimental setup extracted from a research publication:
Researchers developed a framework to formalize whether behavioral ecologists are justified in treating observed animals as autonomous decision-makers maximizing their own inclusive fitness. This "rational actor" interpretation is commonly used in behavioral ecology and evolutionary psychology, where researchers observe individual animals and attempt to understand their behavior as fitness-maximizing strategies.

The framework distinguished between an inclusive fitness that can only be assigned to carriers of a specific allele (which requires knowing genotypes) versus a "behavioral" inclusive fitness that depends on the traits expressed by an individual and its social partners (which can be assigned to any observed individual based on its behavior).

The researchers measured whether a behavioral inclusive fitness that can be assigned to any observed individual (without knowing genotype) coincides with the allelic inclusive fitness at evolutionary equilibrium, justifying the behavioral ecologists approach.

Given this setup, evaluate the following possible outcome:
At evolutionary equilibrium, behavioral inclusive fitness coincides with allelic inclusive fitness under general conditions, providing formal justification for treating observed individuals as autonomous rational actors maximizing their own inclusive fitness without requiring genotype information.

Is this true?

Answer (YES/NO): NO